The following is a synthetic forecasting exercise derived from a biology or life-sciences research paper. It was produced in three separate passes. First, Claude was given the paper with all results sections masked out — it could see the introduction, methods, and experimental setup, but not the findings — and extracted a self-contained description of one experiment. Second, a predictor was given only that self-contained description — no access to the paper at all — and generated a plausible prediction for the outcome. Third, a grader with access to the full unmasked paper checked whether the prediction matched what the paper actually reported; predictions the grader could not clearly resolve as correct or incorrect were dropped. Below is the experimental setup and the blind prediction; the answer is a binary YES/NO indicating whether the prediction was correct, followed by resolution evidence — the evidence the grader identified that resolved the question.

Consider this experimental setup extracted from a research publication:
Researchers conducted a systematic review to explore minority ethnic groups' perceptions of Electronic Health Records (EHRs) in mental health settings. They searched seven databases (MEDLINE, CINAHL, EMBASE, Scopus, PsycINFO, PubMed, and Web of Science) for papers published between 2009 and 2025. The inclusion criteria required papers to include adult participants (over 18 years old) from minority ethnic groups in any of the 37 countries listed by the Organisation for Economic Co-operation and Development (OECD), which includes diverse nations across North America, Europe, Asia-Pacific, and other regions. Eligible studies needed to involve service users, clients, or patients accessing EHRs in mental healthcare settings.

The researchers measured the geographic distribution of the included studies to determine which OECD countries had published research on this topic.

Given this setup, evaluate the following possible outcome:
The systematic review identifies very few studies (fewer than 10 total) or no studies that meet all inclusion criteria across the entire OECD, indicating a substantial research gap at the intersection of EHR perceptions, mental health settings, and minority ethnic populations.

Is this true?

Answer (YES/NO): YES